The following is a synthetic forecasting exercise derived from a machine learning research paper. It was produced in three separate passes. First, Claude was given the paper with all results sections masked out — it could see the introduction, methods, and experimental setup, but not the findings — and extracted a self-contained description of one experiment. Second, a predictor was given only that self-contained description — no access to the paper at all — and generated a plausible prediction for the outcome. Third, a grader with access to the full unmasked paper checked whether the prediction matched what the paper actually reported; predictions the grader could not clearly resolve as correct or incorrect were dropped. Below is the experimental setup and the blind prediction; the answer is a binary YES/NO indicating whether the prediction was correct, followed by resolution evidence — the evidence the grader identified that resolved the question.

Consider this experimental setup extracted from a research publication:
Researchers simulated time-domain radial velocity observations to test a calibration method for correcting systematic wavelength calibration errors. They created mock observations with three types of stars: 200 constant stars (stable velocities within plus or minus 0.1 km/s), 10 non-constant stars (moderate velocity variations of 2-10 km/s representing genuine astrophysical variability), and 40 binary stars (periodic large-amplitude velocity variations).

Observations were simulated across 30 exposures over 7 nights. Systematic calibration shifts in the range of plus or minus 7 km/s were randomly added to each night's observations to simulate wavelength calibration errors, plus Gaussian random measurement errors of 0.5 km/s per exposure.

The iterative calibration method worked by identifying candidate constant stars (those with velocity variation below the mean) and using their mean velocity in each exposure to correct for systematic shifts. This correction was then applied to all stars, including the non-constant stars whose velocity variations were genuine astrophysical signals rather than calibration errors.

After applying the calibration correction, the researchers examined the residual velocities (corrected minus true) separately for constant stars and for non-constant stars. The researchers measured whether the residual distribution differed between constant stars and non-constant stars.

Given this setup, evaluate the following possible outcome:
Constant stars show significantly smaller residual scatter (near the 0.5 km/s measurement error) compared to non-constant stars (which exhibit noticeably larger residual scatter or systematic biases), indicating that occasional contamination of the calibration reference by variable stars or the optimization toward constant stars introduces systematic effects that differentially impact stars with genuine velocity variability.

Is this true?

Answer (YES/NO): NO